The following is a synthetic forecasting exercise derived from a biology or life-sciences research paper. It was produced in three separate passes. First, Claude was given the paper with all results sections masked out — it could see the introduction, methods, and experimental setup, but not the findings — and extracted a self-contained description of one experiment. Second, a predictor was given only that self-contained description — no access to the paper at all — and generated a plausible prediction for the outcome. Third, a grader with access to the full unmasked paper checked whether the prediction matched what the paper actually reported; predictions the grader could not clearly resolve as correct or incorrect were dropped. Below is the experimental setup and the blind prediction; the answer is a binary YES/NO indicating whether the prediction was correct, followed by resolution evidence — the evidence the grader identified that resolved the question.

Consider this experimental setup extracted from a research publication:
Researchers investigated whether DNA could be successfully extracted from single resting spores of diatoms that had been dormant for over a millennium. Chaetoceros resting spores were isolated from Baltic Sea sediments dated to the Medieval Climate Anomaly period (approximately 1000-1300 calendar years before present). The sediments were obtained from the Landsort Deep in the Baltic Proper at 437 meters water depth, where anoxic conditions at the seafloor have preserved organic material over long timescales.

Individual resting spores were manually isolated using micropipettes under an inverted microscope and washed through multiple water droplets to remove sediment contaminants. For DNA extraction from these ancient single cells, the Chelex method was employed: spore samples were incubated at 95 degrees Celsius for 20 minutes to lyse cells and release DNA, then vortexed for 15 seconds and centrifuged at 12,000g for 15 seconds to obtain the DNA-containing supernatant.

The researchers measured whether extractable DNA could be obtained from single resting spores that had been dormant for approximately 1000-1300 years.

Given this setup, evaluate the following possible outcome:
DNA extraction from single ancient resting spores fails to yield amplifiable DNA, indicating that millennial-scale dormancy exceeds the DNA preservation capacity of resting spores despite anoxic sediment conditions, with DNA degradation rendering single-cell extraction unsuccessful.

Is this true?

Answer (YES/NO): NO